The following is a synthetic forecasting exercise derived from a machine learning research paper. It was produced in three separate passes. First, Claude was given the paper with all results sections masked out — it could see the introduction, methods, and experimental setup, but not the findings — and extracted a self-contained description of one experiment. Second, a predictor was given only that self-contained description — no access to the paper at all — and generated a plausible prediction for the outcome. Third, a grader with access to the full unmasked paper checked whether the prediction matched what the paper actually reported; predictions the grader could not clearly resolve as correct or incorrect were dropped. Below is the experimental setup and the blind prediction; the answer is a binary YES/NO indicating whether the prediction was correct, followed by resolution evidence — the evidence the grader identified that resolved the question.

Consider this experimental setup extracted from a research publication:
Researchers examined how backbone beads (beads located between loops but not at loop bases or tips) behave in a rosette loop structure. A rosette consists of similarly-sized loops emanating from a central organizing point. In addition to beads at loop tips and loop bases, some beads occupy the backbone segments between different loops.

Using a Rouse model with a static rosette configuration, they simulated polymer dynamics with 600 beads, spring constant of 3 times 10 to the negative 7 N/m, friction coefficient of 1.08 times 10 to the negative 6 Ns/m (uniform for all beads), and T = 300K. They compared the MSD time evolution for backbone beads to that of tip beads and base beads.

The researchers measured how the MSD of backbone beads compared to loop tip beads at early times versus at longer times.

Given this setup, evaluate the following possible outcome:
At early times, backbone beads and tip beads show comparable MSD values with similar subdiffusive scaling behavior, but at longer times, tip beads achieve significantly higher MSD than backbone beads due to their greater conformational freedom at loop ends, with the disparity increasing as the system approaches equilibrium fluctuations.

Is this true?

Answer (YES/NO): YES